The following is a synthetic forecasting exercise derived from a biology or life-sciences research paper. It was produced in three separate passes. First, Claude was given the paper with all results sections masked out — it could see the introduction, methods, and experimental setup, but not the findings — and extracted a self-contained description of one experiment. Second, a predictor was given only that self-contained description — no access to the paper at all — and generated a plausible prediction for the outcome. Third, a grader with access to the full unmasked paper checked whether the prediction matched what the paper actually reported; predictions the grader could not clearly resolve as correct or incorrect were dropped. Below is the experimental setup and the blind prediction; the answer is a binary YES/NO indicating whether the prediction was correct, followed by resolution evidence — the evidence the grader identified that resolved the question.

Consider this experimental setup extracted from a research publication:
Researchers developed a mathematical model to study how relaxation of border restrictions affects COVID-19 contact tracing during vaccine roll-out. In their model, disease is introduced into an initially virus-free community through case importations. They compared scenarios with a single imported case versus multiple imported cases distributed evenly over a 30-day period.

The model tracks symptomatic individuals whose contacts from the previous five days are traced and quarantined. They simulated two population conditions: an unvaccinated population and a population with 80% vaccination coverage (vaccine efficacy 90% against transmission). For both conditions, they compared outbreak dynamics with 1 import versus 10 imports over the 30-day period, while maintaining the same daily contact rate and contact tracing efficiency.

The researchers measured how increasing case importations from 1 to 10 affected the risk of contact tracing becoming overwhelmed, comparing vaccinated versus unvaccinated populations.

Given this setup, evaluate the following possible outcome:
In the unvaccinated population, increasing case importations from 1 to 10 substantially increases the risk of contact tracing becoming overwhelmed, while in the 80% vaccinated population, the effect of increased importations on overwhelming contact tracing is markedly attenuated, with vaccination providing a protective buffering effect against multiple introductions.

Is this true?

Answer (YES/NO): YES